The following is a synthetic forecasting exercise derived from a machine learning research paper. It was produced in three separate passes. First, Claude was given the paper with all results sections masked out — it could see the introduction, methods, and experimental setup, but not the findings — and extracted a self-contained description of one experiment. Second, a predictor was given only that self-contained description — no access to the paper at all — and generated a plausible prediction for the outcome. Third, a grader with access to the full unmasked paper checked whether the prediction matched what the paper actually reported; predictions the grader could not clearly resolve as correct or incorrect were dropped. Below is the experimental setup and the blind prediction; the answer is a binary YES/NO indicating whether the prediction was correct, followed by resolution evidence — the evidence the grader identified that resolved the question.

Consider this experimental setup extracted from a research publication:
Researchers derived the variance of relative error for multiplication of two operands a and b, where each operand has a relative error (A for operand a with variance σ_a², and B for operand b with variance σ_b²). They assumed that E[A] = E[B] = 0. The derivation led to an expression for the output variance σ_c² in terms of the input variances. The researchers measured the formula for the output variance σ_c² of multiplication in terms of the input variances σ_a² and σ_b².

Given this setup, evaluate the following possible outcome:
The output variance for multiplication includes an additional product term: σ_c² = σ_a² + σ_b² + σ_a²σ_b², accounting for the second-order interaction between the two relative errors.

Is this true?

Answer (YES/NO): YES